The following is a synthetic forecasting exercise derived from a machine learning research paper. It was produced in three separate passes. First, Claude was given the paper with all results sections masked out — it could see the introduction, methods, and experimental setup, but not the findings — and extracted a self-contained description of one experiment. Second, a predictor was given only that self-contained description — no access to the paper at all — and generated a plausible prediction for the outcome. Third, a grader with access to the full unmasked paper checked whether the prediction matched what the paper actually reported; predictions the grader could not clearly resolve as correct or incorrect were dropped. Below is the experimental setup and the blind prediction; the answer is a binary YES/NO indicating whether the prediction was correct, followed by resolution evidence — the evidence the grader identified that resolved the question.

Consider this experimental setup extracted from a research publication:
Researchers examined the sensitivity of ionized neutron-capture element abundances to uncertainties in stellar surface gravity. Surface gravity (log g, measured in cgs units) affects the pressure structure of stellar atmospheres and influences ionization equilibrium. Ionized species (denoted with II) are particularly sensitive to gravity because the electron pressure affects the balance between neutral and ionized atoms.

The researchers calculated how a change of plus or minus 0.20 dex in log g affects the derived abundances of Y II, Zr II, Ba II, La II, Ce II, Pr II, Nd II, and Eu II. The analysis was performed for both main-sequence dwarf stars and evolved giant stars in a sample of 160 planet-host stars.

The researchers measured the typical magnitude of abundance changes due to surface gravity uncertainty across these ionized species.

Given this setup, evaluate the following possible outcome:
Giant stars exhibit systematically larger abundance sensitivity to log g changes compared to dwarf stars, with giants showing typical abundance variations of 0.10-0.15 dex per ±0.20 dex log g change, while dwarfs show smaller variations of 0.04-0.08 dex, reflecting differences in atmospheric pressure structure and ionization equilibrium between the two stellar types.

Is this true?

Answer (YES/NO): NO